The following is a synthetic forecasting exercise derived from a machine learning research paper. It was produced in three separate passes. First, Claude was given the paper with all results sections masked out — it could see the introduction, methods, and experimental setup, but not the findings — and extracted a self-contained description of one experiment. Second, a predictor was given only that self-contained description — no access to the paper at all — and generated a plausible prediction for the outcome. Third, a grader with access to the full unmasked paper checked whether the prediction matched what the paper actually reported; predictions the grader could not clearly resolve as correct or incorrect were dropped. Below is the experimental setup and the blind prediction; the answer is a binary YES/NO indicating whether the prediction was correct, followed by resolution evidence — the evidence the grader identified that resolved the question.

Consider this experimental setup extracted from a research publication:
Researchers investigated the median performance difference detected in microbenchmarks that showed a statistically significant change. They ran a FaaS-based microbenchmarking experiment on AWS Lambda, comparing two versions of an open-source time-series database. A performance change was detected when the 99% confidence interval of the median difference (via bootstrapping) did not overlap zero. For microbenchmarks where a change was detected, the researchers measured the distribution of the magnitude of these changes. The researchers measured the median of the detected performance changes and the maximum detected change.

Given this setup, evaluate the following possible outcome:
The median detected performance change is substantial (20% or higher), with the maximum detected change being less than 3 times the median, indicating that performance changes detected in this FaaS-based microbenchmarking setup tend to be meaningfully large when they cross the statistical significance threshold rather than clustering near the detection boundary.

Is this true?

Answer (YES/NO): NO